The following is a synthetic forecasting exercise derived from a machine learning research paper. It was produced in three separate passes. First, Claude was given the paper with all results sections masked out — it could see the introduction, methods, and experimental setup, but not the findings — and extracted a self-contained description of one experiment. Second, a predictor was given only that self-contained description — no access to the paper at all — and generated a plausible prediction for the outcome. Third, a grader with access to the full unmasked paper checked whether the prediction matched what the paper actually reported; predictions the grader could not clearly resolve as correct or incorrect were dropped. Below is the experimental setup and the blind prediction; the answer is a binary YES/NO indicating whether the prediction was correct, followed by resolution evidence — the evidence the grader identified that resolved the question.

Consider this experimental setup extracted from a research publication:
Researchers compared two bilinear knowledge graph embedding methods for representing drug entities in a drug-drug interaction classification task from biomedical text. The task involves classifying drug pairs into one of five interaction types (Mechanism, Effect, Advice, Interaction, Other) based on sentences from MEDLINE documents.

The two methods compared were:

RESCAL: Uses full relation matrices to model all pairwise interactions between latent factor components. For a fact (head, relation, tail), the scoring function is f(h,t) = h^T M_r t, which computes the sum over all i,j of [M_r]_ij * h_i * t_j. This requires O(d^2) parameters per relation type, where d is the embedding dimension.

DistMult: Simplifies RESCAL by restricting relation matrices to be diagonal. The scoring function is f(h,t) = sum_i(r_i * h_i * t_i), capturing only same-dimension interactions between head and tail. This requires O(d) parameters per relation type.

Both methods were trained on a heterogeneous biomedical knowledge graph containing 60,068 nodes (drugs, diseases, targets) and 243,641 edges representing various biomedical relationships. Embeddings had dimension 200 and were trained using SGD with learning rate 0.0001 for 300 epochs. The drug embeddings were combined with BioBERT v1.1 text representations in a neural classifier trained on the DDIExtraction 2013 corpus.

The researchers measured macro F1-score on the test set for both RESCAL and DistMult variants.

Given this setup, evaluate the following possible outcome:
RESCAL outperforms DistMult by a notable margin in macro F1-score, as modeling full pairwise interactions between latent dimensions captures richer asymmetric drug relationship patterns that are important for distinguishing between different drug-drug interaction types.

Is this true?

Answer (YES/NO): NO